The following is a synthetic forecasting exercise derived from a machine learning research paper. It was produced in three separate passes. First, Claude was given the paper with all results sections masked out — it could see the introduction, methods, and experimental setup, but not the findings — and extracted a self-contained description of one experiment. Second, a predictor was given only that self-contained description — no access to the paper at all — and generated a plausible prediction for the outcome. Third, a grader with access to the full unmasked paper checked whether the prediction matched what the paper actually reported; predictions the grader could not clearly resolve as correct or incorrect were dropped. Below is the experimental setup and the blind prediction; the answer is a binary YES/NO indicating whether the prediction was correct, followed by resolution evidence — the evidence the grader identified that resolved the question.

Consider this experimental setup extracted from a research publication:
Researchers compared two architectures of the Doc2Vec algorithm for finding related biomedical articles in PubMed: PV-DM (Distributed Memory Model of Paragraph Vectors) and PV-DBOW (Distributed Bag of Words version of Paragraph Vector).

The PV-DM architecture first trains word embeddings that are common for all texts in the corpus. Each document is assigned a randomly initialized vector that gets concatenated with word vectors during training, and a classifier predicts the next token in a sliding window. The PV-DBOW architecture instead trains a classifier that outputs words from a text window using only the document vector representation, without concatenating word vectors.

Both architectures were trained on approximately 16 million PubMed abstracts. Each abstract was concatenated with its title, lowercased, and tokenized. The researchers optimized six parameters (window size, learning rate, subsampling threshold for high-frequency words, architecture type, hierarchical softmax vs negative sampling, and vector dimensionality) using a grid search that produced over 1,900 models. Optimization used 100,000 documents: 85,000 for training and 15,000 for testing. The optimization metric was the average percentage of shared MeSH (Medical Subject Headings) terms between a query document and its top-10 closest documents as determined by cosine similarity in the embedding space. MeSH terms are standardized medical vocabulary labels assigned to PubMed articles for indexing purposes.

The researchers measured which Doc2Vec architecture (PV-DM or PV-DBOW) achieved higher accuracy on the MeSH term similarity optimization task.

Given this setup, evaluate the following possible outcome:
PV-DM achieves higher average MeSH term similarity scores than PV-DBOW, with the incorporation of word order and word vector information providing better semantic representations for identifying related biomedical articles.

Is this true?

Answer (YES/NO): NO